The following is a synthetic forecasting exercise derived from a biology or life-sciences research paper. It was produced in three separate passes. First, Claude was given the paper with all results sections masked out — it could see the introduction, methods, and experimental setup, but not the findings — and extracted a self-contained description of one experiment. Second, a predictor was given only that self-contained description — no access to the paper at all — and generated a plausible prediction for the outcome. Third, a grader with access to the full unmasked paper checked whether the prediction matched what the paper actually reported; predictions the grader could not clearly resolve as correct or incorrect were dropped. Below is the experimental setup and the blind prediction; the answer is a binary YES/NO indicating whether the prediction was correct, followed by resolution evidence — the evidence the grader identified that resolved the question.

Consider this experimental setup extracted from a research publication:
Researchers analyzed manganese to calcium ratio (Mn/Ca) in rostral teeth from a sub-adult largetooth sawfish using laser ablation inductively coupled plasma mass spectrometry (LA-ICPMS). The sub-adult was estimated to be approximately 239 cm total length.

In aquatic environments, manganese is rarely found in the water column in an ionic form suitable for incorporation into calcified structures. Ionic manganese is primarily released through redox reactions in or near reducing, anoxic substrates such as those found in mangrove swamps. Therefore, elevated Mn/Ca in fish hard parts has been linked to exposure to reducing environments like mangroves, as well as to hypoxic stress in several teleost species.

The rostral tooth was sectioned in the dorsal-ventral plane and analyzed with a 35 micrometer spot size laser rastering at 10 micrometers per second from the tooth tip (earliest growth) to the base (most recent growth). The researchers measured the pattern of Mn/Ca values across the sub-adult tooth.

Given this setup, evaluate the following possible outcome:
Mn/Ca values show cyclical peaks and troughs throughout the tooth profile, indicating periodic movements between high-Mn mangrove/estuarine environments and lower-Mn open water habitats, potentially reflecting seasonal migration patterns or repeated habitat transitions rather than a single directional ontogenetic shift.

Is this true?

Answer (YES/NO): YES